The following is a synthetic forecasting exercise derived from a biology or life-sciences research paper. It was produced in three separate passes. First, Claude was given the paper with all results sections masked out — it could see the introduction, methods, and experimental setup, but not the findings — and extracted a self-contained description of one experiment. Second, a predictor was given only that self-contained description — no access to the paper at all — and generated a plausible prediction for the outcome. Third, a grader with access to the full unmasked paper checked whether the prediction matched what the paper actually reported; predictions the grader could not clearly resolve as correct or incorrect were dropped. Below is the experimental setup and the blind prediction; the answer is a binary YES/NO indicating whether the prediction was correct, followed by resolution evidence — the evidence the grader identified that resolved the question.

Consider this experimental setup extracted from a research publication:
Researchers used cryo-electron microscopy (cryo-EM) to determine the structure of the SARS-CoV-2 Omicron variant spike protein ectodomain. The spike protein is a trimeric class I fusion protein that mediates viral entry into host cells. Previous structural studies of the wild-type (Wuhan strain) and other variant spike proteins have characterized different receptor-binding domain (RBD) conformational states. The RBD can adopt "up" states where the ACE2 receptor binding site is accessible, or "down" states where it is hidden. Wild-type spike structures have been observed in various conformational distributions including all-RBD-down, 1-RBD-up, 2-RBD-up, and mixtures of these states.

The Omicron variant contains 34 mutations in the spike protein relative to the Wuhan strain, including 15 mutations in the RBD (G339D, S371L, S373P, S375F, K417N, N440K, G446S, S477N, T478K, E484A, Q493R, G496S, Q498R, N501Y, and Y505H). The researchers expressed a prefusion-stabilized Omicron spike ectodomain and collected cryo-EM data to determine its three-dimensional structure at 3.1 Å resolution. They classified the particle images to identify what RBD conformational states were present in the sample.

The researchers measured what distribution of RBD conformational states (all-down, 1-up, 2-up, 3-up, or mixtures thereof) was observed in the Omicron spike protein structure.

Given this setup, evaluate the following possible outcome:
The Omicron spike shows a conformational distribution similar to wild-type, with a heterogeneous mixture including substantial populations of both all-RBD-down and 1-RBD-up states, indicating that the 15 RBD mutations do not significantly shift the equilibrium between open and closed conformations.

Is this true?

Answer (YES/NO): NO